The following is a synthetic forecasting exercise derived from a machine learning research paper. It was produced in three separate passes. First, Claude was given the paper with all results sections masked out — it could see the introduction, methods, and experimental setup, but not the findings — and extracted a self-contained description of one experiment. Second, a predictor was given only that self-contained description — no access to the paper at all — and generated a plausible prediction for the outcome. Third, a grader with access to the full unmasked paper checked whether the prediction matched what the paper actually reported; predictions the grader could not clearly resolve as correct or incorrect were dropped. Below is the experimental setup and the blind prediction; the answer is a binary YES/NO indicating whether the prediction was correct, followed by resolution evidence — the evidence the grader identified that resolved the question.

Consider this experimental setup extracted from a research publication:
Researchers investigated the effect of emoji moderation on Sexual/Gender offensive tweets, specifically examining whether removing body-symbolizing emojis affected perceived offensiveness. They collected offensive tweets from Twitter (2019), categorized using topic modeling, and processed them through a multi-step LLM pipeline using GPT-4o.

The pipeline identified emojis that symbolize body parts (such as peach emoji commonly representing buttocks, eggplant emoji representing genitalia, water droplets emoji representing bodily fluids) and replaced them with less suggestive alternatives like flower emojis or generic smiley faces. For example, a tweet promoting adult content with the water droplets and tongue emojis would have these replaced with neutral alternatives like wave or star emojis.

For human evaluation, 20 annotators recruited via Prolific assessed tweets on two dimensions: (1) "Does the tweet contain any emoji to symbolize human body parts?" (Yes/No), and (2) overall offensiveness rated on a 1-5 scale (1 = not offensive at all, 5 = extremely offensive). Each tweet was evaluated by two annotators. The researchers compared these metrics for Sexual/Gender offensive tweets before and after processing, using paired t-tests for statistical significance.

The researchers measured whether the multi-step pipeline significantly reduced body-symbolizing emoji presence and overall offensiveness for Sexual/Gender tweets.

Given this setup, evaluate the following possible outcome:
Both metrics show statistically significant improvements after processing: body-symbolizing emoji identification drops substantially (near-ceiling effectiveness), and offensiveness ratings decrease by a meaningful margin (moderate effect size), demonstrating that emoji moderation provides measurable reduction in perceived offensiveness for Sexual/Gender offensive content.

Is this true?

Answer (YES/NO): NO